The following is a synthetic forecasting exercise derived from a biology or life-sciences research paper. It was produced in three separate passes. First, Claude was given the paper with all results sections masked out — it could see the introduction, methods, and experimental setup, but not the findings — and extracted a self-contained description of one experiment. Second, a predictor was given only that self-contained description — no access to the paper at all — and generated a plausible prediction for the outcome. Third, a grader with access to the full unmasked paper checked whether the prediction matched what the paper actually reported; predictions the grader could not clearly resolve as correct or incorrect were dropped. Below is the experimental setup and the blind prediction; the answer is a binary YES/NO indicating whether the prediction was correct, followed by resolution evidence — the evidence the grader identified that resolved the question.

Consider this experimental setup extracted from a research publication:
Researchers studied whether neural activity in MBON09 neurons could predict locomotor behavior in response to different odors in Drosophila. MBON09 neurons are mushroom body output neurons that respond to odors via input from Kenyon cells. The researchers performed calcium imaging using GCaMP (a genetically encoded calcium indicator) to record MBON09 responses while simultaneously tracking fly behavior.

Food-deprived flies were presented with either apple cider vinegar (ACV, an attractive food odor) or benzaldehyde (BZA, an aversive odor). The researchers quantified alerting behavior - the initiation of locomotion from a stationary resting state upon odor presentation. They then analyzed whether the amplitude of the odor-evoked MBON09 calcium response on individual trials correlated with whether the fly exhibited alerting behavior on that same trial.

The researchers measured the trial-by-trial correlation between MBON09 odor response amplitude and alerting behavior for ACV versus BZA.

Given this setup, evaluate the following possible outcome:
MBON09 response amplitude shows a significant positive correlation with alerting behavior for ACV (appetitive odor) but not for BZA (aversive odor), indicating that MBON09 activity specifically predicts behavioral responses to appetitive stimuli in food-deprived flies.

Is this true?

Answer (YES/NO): YES